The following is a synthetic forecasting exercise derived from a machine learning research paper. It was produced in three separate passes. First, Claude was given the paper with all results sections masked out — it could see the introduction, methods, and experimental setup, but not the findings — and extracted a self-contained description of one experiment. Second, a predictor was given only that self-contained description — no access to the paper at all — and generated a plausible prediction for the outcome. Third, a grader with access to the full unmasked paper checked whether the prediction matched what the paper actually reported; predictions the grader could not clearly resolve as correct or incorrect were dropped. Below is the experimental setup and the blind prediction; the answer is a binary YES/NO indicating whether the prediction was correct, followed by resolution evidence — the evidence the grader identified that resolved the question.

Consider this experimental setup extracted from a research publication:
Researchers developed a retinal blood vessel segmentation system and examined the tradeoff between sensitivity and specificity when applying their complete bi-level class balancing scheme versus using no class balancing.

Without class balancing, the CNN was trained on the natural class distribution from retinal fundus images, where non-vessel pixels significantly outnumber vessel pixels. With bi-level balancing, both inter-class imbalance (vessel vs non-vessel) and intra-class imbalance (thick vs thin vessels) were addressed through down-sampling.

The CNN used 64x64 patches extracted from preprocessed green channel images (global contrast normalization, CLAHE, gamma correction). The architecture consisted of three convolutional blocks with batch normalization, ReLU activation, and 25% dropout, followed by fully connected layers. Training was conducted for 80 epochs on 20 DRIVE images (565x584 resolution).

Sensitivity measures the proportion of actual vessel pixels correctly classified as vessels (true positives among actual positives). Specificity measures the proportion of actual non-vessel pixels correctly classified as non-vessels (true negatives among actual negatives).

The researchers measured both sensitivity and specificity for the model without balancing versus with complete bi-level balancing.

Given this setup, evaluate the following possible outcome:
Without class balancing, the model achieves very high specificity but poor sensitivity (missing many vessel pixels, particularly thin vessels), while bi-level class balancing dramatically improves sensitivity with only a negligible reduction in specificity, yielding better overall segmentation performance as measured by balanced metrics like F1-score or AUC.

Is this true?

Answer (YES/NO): NO